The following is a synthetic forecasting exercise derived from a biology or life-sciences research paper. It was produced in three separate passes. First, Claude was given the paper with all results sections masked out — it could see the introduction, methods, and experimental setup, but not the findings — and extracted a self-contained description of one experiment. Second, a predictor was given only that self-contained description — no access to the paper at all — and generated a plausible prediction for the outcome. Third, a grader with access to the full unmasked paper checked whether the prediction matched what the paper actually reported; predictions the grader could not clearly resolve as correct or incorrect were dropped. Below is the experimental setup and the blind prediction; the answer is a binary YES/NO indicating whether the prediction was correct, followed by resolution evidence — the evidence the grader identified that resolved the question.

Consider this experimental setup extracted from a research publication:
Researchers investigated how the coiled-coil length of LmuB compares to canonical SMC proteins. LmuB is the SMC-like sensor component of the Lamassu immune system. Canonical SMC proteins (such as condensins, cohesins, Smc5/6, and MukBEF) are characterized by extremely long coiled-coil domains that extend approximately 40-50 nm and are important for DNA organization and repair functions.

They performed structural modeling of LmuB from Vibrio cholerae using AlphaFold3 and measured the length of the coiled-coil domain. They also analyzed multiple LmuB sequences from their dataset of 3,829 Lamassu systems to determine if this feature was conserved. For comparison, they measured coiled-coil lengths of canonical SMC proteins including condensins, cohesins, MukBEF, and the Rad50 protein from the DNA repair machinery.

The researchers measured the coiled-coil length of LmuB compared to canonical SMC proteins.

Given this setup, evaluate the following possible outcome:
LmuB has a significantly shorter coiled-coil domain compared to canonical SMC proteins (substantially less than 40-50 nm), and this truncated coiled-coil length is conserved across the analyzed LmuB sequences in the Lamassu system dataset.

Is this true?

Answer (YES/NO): YES